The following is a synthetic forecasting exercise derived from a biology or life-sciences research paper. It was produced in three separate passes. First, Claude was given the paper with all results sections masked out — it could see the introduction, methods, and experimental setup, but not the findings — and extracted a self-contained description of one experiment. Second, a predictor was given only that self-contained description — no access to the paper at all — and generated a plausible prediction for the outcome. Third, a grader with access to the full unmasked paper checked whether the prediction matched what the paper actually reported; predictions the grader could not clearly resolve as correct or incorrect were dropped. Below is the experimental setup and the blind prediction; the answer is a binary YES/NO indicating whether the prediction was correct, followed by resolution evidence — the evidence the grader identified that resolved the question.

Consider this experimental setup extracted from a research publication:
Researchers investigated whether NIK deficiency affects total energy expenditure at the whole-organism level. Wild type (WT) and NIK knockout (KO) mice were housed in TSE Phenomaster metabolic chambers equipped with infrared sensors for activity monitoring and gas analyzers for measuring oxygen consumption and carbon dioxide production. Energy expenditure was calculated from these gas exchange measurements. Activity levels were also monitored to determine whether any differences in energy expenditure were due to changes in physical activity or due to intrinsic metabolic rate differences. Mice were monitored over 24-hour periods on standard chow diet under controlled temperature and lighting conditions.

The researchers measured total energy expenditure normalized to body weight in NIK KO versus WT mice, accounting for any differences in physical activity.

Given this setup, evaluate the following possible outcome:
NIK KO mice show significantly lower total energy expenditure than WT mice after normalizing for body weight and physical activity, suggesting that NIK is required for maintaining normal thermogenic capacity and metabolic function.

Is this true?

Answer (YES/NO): NO